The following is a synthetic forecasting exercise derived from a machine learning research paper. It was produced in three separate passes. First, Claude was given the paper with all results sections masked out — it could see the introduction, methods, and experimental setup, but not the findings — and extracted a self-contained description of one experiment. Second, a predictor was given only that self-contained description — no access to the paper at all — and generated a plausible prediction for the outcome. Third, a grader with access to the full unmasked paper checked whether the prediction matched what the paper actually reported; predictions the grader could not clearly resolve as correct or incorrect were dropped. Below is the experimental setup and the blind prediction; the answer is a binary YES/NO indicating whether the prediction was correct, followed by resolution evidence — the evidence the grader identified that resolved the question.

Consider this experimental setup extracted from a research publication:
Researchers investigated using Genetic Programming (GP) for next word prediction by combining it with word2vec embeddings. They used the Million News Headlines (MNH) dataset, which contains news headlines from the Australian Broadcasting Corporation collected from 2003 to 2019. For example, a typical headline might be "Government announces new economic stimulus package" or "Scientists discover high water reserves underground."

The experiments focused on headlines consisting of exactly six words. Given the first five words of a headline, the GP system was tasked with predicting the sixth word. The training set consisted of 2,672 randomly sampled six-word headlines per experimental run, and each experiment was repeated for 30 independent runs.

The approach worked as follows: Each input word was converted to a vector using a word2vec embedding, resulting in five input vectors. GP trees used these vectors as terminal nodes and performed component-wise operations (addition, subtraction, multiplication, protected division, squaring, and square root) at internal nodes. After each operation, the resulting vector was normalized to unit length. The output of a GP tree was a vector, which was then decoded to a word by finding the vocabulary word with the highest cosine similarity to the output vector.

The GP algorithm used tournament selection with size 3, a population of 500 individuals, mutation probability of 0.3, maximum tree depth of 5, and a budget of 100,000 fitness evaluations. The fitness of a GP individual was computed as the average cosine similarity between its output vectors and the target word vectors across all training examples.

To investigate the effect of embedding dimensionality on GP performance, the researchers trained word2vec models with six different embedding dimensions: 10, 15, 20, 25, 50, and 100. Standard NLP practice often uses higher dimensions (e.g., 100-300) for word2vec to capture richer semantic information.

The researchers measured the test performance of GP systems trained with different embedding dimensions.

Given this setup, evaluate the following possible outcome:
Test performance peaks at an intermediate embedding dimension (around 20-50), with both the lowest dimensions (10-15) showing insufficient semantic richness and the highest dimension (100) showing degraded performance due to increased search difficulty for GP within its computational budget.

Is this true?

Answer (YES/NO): NO